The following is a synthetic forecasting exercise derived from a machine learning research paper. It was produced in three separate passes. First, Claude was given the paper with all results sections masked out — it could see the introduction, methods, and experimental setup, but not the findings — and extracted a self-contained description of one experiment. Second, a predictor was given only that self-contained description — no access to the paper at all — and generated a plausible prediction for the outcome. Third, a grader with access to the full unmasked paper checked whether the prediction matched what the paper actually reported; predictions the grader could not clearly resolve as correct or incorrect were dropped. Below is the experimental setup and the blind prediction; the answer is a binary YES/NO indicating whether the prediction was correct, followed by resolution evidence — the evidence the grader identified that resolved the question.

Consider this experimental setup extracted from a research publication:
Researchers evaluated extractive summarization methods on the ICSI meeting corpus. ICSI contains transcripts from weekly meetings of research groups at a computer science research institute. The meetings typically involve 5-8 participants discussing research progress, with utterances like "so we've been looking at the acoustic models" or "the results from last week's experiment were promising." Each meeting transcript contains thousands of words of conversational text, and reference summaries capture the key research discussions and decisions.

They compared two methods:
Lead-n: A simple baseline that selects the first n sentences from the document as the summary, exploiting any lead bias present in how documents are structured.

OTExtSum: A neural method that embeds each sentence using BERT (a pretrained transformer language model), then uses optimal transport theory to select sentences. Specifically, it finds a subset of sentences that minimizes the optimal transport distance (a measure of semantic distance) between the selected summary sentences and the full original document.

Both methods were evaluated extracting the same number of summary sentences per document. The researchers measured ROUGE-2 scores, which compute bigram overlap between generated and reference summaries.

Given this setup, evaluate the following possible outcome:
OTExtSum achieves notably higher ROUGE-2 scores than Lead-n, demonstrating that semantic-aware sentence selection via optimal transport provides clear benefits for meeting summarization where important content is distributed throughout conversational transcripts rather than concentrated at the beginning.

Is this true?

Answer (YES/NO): YES